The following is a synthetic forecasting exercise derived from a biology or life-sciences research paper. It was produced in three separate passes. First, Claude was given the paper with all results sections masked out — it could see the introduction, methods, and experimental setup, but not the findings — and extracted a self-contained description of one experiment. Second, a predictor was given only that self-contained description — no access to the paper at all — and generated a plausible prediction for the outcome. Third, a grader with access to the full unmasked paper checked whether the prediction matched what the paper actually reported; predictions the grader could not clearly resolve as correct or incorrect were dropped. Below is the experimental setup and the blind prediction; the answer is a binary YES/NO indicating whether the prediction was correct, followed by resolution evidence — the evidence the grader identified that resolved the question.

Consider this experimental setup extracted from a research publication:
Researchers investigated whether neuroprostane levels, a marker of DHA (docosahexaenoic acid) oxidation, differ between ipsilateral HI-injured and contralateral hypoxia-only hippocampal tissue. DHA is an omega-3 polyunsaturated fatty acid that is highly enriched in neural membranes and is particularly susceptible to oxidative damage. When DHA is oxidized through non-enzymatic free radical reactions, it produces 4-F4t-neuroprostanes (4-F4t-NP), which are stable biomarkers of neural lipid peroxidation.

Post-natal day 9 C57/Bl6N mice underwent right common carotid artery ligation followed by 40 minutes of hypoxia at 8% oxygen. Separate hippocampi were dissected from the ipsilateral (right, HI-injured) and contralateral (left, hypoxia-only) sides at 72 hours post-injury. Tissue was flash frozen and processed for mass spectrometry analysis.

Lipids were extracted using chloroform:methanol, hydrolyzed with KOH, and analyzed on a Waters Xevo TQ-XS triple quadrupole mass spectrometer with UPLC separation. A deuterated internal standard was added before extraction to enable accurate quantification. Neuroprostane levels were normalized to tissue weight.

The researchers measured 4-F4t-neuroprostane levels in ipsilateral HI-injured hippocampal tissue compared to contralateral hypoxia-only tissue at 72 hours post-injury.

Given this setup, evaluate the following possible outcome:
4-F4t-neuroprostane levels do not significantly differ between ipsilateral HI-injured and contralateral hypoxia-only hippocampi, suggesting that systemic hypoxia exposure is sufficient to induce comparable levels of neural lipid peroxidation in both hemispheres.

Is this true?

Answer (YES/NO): YES